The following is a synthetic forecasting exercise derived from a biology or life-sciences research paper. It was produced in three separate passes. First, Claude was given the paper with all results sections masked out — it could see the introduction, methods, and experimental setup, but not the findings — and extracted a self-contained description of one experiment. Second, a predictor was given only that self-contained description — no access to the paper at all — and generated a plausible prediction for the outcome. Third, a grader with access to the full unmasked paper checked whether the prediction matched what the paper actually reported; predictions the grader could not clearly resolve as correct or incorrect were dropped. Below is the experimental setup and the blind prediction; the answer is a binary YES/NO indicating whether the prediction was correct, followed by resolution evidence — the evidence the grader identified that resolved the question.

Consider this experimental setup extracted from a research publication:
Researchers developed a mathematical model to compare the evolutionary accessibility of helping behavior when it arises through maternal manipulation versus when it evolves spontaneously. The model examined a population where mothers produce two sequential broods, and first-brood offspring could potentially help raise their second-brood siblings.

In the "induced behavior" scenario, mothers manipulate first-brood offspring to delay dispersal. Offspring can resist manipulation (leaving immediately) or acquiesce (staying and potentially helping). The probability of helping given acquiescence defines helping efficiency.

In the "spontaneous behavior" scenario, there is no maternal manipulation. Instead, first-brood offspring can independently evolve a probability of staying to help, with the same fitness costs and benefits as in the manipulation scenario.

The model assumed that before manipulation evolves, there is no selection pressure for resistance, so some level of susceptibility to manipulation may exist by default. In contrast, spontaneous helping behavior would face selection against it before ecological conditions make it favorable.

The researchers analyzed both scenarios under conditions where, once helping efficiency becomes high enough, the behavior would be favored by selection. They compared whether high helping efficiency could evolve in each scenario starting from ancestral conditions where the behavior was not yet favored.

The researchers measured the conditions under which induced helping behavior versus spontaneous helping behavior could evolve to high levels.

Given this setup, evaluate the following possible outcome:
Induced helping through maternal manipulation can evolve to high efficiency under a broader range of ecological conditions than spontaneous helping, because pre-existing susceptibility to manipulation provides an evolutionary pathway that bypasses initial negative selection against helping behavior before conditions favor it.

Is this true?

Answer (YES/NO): YES